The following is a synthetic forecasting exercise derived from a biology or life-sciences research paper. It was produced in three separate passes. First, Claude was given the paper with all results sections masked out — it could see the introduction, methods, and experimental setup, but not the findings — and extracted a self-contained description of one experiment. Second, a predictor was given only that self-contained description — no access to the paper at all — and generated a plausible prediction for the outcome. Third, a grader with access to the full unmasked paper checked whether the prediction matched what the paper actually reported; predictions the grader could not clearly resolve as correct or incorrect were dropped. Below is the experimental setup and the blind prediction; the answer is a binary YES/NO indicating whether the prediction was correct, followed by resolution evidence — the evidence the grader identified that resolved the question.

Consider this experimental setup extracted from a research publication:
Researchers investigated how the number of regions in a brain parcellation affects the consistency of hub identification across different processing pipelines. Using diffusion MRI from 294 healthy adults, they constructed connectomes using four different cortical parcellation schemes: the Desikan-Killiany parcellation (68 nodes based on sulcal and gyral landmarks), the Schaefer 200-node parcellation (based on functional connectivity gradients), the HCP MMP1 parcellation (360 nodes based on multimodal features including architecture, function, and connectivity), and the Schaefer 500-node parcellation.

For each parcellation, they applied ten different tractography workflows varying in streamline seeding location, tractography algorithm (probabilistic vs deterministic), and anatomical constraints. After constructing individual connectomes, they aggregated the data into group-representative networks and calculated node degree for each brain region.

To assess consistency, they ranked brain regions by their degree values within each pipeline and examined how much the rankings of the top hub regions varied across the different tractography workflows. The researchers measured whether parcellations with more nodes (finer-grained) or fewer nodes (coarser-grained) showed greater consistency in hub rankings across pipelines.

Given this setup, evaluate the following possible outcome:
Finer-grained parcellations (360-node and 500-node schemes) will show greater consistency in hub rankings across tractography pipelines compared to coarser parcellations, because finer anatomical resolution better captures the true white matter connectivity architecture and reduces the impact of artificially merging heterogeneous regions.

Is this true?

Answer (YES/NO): NO